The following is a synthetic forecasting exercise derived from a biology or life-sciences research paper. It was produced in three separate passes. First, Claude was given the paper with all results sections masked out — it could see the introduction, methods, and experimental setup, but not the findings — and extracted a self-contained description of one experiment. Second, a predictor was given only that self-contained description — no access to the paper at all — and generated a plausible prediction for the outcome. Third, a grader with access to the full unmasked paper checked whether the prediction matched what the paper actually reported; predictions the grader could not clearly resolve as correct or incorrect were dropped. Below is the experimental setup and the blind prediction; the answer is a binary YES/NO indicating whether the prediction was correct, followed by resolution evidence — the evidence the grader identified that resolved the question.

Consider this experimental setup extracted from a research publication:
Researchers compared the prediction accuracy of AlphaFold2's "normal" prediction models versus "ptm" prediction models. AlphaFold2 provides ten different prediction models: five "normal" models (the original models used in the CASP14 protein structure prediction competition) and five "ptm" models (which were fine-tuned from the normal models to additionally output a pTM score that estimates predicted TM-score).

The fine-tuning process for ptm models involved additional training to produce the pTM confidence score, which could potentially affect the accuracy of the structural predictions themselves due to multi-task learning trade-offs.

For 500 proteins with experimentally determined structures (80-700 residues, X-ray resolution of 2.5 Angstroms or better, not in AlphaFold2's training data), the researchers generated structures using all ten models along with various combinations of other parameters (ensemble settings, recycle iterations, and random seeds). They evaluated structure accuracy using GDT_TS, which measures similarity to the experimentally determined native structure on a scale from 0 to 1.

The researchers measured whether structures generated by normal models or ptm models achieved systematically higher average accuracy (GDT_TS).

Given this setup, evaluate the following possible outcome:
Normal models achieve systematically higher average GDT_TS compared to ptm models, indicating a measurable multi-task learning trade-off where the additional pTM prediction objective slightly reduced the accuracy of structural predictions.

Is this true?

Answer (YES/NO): YES